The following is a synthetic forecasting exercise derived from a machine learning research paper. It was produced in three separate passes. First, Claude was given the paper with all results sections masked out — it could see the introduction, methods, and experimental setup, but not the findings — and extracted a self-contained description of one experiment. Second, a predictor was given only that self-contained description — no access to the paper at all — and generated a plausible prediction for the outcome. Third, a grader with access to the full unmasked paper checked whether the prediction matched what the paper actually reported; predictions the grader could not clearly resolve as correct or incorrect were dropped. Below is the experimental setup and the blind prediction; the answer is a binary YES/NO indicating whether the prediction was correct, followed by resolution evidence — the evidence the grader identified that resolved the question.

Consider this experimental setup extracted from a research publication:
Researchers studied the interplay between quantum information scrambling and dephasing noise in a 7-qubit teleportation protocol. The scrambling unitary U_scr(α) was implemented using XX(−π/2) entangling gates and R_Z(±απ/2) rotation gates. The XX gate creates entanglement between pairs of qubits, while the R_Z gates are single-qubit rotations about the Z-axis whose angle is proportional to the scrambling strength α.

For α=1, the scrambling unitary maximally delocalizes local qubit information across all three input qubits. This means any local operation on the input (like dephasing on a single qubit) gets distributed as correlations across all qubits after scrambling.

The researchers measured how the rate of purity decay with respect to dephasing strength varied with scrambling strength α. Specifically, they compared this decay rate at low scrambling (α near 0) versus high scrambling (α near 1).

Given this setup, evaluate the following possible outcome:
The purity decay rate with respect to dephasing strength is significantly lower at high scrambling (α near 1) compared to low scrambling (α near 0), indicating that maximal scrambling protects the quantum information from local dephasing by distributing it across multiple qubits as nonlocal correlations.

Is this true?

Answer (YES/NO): NO